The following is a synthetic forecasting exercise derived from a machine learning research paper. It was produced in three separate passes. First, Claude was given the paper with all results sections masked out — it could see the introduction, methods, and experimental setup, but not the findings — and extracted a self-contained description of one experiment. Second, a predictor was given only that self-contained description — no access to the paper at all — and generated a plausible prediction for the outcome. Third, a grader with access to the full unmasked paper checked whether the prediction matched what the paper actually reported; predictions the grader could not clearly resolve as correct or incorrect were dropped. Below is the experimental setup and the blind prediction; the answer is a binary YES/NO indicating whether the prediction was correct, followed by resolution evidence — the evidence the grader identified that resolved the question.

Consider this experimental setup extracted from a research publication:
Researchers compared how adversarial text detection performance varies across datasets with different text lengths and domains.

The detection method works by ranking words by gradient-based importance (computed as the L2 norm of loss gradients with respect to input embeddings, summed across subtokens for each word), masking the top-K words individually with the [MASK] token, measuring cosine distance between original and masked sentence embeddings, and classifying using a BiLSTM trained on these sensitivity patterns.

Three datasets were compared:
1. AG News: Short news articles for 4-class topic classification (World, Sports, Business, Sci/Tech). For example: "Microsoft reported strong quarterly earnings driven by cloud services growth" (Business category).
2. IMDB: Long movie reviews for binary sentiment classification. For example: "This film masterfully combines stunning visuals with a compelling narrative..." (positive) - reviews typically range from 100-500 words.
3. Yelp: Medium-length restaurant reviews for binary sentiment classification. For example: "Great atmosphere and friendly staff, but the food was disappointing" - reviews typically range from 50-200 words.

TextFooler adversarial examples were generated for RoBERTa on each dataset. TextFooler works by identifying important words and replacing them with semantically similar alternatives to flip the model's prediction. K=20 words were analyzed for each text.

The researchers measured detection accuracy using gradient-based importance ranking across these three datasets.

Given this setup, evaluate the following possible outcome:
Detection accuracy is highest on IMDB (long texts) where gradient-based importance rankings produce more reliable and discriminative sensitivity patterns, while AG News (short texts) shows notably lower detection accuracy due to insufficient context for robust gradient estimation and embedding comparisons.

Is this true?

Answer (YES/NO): YES